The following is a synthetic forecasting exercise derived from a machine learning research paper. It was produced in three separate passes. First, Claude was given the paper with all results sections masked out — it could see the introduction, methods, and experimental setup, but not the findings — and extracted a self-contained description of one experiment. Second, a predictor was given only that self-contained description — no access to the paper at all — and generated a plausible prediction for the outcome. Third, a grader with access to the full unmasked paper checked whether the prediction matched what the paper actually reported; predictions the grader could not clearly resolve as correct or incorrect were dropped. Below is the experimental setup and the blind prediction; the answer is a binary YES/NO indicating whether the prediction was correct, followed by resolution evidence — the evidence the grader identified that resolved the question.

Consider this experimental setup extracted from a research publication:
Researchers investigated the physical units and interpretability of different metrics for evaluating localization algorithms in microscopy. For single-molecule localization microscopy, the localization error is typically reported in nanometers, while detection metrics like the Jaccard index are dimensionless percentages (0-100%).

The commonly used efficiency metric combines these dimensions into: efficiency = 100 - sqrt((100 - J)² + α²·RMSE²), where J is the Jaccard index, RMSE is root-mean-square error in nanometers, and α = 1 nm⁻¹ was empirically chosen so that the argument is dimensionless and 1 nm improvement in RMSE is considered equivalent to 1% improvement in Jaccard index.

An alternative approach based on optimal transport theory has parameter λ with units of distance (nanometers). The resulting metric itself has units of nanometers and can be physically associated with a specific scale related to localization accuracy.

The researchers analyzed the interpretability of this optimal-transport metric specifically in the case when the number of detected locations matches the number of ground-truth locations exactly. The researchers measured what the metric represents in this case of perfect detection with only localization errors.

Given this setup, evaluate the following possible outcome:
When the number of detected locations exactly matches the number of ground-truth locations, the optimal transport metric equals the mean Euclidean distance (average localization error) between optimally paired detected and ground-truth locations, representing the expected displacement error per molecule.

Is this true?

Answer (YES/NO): YES